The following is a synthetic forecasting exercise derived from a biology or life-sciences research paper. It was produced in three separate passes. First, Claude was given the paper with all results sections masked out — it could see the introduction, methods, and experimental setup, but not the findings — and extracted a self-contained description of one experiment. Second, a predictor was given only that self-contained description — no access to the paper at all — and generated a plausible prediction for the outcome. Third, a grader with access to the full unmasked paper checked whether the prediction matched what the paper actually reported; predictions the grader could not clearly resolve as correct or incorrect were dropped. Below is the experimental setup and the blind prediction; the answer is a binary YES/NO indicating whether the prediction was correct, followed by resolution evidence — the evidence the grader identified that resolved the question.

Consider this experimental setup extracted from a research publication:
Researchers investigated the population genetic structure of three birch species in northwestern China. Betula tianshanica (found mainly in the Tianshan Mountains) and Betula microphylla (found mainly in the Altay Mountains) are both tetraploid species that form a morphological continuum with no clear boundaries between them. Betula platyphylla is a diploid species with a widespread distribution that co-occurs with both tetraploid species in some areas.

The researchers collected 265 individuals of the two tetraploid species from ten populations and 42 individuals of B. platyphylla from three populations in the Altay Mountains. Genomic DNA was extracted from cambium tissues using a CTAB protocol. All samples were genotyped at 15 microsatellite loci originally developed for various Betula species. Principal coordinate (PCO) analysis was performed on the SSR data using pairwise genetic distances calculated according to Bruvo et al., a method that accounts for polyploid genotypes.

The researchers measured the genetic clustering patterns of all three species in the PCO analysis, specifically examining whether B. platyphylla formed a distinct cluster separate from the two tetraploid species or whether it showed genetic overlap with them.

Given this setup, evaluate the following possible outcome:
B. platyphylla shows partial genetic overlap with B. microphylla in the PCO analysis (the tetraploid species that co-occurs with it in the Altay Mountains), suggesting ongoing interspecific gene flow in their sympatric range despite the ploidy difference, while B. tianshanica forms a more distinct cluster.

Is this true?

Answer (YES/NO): NO